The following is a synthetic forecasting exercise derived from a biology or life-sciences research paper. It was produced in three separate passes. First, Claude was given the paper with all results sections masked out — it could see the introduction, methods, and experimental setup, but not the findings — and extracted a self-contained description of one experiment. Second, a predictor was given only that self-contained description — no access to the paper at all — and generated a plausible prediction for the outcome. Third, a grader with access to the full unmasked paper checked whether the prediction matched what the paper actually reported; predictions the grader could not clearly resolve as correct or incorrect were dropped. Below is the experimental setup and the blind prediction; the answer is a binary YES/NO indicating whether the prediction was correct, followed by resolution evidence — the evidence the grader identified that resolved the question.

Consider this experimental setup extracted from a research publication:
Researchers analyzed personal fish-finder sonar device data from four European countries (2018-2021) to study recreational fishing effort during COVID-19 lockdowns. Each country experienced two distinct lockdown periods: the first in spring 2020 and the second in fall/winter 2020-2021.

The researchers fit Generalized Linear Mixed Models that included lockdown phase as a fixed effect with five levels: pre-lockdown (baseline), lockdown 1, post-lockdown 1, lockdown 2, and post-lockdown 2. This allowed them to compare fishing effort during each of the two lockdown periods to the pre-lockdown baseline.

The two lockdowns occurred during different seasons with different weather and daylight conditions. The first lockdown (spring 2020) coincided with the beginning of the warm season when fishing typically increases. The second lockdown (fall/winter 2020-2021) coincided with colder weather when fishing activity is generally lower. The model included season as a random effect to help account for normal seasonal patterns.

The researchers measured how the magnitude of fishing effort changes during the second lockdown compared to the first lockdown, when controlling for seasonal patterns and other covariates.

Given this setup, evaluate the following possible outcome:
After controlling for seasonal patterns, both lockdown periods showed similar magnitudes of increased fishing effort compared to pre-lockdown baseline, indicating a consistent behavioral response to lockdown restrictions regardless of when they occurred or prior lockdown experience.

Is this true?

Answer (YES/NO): NO